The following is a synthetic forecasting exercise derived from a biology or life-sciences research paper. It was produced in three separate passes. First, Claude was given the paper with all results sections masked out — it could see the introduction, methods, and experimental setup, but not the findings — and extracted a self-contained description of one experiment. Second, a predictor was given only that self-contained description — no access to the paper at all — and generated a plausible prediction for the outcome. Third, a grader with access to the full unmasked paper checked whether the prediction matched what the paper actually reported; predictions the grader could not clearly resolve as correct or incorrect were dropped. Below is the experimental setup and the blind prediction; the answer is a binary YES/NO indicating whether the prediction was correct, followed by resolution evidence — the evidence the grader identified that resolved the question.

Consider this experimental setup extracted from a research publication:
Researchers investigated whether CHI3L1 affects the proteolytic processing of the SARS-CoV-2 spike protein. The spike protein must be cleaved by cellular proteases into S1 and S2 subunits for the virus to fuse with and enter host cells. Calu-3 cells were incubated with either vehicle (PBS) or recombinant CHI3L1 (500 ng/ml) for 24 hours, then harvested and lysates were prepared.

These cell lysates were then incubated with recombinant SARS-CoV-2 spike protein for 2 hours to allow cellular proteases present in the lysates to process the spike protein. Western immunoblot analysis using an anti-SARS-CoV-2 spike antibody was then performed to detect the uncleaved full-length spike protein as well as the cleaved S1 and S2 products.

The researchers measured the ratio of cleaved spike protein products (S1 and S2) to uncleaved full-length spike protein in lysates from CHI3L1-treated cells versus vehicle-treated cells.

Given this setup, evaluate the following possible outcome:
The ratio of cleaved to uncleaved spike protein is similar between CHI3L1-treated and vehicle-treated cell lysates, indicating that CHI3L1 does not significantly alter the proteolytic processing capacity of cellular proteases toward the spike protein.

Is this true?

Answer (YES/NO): NO